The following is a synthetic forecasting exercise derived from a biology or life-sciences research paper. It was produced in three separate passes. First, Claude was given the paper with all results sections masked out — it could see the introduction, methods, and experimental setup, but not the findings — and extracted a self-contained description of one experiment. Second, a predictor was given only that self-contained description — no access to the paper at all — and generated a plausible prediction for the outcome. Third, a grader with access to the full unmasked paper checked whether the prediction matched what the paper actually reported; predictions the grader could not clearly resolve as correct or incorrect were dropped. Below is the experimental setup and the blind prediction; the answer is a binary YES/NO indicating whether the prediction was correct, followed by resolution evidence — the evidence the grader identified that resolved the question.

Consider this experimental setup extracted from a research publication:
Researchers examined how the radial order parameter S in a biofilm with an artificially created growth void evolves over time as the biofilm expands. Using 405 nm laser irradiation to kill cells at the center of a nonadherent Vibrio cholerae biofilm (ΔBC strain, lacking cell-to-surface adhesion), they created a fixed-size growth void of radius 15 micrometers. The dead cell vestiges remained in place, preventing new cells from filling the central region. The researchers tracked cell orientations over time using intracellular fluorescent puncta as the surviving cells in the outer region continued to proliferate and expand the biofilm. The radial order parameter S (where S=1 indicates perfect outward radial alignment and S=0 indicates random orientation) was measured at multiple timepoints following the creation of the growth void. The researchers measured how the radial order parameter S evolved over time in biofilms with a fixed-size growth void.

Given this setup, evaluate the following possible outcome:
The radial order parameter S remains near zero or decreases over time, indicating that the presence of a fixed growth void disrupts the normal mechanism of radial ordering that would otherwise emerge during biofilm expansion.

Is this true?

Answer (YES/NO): NO